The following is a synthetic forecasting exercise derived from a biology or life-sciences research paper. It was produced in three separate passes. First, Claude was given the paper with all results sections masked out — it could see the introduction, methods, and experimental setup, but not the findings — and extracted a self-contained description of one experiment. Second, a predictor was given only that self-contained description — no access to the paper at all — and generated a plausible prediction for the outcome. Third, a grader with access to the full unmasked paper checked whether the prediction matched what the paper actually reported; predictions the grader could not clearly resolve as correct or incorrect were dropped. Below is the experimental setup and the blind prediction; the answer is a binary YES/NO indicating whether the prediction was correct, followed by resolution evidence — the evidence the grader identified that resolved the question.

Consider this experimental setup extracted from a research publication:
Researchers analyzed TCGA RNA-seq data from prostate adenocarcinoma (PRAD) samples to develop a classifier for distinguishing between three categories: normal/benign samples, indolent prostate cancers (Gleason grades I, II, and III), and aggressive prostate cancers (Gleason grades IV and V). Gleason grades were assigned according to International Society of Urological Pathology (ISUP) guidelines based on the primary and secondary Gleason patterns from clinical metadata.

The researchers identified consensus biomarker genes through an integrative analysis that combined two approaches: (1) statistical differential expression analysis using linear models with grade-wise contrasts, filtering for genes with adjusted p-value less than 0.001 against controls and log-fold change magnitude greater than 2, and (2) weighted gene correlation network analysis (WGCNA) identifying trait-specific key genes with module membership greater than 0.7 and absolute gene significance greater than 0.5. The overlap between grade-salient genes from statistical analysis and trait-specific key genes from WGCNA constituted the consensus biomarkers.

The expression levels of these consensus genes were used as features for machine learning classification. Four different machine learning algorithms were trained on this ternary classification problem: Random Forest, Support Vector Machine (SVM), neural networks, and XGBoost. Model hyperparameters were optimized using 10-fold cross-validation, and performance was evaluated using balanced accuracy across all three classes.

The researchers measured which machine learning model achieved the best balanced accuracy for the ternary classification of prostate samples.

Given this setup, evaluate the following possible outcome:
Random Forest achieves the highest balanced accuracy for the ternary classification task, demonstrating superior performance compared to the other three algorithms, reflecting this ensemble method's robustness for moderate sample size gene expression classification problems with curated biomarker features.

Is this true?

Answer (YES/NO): YES